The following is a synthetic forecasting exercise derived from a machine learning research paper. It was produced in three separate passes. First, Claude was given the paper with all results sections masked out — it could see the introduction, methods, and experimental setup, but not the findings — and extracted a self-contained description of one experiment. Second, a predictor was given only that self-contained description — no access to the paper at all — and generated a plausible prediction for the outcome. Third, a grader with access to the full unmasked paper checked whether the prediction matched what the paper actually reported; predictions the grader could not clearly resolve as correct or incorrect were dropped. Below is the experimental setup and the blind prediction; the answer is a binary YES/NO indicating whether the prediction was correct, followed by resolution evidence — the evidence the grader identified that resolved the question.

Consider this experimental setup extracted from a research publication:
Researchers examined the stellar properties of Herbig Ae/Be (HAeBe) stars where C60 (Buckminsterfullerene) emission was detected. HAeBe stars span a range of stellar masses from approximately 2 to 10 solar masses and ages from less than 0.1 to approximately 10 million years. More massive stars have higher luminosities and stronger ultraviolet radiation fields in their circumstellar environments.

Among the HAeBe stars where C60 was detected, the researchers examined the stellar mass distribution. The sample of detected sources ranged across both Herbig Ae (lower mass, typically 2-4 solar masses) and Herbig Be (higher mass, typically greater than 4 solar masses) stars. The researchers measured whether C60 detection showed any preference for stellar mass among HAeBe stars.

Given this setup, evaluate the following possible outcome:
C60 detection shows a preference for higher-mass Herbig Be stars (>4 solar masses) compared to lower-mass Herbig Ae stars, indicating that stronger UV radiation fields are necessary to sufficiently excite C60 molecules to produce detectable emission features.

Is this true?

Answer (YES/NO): YES